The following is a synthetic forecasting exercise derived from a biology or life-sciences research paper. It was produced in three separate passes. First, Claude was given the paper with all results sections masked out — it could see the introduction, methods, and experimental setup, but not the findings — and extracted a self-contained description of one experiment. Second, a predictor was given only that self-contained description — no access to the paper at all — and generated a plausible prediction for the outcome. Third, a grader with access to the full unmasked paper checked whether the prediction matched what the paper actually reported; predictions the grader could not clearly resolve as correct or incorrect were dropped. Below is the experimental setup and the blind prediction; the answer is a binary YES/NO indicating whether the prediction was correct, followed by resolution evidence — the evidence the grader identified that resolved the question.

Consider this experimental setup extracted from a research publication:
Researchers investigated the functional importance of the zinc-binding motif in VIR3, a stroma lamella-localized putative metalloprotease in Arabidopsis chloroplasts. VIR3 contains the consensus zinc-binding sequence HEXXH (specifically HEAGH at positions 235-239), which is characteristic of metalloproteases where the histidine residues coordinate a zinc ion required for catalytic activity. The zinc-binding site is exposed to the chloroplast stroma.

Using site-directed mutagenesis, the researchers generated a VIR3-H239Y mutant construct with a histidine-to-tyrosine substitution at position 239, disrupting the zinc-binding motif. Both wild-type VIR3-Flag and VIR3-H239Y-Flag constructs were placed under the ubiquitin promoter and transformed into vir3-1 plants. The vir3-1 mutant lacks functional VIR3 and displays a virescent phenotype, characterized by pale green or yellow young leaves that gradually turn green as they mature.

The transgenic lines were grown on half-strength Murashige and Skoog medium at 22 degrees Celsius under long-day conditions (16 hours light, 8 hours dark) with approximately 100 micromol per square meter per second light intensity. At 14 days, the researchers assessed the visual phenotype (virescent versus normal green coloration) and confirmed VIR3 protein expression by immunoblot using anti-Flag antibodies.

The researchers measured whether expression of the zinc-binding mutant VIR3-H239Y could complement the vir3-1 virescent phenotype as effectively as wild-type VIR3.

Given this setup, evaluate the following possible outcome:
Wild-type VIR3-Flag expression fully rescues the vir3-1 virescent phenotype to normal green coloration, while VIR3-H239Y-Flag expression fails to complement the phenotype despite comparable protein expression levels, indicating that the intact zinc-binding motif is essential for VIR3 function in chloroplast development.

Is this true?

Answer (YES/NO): NO